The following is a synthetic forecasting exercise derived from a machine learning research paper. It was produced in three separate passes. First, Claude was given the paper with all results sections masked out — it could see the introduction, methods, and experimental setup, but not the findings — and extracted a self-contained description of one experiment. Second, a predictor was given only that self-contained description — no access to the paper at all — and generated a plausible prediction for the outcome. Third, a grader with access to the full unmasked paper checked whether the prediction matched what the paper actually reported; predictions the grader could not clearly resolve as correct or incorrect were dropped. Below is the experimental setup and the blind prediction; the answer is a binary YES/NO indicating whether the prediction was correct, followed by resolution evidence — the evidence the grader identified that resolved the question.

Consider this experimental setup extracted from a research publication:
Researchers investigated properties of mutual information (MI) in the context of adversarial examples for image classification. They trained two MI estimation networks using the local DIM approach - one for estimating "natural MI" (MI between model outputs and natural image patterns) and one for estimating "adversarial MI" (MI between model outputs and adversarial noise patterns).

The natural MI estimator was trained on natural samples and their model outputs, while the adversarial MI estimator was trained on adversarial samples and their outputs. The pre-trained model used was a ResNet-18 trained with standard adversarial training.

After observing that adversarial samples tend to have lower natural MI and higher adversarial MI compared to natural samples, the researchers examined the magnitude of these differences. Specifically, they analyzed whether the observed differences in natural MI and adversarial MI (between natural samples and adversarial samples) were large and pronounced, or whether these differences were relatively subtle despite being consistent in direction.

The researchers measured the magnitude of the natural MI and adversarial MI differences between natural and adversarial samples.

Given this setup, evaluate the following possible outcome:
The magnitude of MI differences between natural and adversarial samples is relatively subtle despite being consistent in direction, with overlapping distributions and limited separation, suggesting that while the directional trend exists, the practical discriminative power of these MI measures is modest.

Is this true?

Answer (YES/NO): YES